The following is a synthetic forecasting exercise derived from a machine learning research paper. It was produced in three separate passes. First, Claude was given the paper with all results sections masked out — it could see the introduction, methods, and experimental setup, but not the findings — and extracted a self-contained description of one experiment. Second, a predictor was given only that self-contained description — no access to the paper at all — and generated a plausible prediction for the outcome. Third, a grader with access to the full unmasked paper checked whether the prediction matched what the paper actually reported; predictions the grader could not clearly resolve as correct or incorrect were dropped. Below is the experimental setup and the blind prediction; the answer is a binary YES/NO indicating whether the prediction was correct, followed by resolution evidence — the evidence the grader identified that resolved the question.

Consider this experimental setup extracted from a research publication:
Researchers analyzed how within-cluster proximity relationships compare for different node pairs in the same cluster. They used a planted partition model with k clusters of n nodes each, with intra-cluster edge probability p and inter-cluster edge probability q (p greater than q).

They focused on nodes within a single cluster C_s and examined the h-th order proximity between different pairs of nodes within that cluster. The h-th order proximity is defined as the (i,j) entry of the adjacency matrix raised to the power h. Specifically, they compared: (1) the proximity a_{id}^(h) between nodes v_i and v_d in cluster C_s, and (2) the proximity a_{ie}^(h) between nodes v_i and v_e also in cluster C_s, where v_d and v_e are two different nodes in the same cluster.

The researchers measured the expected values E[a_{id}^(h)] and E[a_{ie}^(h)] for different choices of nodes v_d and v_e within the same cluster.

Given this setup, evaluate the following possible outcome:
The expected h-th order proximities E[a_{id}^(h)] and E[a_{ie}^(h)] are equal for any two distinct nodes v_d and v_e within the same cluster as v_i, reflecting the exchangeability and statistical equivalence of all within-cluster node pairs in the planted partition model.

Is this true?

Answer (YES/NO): YES